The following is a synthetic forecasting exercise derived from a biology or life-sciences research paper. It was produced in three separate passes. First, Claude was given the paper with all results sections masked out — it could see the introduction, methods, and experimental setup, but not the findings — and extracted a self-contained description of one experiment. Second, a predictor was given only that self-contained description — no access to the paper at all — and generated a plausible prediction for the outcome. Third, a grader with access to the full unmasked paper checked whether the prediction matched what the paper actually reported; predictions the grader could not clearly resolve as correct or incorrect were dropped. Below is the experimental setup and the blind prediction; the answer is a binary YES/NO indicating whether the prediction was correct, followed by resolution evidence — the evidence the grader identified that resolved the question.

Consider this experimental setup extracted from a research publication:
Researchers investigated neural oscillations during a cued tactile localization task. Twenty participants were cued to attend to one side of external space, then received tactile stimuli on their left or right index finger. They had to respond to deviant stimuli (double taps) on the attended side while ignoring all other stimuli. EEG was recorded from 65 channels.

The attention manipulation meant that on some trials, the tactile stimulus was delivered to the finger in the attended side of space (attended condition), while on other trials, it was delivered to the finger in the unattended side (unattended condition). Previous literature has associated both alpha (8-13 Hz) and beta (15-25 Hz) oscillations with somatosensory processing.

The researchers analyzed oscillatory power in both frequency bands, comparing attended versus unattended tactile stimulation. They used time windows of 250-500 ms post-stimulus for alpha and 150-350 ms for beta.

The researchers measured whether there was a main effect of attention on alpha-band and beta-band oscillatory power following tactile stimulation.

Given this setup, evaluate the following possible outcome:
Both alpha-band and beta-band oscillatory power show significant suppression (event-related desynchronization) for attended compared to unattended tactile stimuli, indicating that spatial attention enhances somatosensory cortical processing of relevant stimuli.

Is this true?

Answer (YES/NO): YES